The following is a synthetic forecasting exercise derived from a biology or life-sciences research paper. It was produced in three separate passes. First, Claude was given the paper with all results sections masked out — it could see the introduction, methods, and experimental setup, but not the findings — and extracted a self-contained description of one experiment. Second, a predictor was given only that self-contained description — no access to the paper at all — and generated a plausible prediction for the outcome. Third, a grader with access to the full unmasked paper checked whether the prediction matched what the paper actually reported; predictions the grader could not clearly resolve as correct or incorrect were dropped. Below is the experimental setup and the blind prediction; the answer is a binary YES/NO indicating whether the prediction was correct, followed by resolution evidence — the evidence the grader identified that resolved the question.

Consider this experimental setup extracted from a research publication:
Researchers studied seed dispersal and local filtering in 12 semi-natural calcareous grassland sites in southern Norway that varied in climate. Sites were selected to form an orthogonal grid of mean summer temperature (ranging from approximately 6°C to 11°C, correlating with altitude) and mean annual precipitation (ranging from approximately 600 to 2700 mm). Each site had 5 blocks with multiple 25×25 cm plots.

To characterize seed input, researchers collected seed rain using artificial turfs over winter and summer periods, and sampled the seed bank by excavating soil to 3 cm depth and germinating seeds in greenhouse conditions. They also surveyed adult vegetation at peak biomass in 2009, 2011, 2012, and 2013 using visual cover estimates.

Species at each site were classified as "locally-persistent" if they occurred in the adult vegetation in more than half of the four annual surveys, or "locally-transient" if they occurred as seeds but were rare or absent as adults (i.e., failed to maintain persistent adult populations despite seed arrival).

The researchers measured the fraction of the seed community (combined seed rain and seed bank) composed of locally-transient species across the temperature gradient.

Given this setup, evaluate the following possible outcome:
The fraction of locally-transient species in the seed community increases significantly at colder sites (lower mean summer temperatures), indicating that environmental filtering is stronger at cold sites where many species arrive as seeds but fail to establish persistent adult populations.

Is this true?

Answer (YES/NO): NO